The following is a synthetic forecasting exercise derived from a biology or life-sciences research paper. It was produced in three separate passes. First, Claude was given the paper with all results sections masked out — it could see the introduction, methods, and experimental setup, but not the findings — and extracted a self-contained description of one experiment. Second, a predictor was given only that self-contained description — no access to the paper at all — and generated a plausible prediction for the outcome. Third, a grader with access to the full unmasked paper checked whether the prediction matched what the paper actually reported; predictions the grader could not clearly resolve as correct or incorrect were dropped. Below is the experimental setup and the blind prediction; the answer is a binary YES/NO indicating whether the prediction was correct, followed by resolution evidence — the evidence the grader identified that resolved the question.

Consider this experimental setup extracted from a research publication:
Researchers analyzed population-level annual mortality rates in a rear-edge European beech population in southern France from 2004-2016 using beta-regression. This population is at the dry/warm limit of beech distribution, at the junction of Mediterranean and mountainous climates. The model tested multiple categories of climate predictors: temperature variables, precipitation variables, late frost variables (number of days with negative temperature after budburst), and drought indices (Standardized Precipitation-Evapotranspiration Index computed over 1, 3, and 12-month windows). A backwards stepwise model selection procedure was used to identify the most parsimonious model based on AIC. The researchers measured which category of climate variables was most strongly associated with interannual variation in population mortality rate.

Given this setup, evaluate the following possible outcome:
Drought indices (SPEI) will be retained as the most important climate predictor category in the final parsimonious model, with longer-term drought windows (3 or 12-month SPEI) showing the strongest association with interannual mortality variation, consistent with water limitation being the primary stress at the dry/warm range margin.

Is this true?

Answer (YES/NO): NO